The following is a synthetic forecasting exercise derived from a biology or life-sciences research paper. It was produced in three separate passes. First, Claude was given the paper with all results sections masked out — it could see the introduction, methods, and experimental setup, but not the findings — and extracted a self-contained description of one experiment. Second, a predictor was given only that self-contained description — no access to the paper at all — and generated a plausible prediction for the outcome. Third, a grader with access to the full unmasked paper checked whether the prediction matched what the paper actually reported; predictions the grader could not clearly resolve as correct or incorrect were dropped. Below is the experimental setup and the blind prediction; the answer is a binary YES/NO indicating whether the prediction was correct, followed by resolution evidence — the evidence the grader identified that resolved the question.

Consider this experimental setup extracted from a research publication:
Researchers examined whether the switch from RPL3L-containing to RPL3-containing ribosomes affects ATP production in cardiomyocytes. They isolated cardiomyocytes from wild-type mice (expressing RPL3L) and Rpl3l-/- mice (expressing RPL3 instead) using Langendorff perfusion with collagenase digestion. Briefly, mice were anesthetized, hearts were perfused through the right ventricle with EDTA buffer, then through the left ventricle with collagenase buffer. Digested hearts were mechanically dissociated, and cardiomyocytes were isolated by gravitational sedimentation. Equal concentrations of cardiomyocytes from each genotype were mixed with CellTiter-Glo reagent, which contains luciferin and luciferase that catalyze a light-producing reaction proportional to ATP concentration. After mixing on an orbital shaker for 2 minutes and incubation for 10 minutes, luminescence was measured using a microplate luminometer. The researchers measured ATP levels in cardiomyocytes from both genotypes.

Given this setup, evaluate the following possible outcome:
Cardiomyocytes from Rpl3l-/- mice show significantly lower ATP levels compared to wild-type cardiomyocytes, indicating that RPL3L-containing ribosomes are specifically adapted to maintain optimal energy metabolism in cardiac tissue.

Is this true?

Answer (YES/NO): NO